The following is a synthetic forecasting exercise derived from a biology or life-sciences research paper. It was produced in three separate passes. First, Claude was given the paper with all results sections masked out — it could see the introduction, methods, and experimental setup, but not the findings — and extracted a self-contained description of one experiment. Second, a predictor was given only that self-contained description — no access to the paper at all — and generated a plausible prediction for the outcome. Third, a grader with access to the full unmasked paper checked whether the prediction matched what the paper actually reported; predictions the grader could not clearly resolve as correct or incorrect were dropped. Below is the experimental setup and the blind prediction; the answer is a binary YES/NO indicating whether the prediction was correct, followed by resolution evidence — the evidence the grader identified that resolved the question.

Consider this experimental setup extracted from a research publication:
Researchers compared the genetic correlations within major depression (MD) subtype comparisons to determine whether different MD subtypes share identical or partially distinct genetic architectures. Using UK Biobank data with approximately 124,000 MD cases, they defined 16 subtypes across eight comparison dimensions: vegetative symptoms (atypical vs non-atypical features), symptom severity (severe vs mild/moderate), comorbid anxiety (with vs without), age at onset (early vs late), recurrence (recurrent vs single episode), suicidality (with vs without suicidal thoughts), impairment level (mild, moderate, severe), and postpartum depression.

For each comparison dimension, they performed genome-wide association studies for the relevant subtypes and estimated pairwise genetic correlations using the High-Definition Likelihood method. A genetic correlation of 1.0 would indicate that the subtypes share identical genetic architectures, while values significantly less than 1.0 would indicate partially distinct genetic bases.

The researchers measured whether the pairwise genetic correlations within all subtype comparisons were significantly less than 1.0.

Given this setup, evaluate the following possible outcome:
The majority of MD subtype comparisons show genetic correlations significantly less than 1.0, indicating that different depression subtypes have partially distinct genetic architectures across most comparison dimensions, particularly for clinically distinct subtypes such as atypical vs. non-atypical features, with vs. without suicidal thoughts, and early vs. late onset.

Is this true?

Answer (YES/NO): YES